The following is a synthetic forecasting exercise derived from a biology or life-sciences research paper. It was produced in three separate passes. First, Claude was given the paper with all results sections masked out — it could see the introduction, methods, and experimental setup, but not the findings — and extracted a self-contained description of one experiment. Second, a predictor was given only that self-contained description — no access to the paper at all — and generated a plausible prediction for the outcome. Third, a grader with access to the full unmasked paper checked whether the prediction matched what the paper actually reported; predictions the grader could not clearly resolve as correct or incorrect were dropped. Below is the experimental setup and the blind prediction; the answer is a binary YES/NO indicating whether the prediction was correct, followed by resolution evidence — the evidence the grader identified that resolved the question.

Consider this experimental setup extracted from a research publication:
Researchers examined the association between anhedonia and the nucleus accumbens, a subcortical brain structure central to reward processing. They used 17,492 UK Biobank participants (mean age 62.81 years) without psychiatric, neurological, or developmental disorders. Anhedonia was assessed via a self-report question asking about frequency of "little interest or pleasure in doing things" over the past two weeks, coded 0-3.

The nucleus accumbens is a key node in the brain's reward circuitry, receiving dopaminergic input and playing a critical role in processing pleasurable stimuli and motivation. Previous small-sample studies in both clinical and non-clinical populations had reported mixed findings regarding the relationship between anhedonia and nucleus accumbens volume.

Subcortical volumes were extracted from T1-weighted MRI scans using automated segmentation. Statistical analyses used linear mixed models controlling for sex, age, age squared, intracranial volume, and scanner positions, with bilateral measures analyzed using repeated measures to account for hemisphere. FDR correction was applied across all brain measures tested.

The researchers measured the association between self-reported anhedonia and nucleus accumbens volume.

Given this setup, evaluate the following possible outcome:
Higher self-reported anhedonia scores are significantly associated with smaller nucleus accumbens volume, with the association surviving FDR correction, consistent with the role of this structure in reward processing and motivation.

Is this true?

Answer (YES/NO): YES